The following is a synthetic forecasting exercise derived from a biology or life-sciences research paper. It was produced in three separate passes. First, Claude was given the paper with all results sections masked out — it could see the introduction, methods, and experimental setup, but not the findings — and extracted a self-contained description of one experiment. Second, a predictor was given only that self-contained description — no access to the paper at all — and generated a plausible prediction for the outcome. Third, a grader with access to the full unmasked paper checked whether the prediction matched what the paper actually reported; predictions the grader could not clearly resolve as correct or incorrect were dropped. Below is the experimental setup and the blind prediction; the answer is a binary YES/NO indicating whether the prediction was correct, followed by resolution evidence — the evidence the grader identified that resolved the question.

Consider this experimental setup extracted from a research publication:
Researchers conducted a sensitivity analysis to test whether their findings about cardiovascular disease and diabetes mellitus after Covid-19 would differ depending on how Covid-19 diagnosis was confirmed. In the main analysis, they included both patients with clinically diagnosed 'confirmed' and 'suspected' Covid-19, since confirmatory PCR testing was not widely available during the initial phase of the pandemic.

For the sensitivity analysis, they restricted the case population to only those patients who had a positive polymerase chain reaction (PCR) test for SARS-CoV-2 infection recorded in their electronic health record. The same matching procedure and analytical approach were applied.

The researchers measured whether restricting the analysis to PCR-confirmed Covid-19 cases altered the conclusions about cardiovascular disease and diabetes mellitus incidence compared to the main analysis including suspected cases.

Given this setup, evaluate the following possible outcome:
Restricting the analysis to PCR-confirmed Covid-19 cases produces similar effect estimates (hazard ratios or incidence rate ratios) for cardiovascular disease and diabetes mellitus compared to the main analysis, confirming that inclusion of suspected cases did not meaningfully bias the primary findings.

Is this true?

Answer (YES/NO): YES